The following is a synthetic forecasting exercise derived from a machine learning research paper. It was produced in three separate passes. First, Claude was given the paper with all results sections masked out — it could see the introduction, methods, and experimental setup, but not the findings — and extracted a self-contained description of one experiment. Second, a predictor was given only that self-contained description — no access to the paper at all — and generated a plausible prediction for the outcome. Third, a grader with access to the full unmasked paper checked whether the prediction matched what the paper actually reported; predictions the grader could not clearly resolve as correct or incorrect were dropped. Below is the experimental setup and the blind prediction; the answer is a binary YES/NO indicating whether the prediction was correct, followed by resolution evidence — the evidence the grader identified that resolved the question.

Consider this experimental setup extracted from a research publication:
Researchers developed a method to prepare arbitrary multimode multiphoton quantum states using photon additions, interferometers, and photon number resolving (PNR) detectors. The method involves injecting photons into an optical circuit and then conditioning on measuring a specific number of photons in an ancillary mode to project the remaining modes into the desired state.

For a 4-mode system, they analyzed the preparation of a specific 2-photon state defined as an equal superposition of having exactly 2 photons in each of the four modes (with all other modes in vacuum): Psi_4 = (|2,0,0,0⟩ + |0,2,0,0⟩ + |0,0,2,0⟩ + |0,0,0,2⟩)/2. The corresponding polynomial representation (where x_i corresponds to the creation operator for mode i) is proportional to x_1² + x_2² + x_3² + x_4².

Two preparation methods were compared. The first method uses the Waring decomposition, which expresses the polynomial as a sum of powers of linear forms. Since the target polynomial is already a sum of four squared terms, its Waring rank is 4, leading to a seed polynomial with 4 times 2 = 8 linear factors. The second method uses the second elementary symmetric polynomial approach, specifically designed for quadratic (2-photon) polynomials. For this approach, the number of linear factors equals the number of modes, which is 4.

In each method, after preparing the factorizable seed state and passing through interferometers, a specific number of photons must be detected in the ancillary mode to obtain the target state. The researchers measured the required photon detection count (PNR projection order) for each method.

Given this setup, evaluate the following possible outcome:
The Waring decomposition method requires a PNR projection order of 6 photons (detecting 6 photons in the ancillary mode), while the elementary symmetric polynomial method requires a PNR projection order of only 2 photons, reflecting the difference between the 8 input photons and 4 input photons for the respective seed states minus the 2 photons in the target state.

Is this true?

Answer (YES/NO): YES